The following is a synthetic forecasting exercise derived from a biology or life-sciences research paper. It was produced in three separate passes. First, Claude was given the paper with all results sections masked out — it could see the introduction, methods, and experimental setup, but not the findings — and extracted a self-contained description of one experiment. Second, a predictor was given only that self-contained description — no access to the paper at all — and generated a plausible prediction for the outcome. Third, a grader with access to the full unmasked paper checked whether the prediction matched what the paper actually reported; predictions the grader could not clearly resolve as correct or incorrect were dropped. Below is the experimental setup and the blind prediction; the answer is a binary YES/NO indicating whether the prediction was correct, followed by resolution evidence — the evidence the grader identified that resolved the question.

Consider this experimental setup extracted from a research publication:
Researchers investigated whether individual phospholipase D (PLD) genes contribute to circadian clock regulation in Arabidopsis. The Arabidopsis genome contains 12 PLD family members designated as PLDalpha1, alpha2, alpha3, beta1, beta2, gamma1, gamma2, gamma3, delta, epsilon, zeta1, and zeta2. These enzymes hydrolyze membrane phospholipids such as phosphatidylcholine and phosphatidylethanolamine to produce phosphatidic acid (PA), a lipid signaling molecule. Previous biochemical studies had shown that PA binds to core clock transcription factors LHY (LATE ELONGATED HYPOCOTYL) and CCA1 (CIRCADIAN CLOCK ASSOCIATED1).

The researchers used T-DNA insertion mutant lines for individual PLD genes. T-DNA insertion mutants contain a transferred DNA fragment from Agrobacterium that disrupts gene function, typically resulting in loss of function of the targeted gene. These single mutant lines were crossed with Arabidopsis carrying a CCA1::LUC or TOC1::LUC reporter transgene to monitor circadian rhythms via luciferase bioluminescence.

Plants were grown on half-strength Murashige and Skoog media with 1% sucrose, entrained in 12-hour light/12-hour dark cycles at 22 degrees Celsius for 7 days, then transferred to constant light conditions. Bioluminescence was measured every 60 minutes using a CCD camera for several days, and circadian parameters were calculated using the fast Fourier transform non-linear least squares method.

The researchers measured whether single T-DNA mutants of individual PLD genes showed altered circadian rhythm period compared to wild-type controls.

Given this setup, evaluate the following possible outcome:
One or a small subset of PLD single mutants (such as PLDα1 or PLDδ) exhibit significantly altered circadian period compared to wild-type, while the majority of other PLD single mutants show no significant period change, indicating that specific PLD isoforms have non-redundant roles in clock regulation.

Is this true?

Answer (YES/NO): NO